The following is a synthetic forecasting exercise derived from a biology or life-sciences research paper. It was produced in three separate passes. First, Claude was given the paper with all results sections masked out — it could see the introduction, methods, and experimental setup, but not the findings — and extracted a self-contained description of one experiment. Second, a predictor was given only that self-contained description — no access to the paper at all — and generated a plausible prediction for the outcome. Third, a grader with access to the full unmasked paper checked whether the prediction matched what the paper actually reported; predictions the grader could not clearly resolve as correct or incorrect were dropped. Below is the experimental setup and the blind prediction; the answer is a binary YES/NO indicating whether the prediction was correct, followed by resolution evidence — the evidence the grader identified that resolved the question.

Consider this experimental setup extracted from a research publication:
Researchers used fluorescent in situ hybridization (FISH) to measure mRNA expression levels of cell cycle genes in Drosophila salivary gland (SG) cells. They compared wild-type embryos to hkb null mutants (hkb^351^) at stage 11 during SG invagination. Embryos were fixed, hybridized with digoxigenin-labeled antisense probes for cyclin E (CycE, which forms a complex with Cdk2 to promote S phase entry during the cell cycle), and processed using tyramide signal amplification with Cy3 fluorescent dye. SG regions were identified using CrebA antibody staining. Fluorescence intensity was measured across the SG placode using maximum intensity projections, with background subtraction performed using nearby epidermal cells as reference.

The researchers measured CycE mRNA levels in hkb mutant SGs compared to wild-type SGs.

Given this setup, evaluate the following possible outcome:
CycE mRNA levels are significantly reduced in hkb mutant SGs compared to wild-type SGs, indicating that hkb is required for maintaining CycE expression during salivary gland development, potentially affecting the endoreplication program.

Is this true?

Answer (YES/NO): NO